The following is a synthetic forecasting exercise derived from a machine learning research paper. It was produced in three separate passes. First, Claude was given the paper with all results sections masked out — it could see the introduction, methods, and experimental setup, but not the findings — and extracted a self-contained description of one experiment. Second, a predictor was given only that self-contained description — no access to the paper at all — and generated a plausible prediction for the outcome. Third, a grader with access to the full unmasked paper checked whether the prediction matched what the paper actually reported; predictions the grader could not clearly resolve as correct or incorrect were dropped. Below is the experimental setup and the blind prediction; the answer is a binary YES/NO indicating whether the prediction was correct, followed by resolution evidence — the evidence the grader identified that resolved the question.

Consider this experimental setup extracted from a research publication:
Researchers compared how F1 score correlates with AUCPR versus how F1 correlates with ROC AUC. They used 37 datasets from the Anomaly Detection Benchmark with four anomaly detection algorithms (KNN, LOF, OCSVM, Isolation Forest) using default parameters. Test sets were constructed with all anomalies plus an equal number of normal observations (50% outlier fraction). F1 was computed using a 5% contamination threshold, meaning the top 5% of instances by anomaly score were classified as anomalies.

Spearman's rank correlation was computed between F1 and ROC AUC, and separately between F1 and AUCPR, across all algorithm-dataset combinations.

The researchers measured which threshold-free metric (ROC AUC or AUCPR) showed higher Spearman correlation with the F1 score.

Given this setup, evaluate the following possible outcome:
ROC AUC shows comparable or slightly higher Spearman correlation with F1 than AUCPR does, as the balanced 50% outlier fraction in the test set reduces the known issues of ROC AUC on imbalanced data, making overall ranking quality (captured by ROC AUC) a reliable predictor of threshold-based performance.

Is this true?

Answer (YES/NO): YES